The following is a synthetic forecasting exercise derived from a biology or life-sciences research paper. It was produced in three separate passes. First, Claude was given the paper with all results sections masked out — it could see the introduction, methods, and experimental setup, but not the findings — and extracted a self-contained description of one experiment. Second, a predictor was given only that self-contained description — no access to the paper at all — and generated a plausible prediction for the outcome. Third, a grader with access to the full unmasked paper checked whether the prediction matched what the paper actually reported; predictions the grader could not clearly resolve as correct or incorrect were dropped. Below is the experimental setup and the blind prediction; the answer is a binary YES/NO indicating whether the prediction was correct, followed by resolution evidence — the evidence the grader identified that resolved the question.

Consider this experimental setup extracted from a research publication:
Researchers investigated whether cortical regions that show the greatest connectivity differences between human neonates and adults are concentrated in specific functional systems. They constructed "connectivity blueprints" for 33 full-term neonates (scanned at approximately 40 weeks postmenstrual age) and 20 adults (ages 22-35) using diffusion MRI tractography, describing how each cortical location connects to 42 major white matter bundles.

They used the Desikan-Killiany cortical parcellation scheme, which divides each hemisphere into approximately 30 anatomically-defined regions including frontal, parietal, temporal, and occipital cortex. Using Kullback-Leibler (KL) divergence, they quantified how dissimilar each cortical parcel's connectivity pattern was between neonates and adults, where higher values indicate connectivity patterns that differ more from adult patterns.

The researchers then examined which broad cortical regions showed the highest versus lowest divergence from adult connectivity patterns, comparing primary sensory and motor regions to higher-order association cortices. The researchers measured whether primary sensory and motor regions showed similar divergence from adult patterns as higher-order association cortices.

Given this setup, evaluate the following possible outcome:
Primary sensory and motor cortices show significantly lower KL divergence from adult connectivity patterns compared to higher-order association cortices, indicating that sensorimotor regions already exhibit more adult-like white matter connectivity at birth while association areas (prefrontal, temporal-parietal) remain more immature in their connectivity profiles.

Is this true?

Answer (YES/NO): YES